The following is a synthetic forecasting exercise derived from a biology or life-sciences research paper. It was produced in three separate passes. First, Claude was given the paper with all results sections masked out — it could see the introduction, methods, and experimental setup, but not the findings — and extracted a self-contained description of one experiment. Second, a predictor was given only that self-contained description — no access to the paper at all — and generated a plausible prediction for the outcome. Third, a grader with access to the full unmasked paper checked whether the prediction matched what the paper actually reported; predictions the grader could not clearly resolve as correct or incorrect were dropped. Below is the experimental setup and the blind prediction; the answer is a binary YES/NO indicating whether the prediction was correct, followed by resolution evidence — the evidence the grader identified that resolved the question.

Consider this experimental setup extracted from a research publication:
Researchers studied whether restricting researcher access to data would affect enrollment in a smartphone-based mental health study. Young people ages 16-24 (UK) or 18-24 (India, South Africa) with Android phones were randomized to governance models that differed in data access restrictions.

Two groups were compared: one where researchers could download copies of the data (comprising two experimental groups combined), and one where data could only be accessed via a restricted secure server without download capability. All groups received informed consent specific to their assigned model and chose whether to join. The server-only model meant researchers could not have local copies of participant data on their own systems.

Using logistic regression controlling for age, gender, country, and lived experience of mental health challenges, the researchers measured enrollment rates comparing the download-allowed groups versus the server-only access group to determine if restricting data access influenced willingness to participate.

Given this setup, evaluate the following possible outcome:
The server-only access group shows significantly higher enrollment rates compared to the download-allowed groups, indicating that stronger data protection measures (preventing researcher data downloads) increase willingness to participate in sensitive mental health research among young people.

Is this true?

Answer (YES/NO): NO